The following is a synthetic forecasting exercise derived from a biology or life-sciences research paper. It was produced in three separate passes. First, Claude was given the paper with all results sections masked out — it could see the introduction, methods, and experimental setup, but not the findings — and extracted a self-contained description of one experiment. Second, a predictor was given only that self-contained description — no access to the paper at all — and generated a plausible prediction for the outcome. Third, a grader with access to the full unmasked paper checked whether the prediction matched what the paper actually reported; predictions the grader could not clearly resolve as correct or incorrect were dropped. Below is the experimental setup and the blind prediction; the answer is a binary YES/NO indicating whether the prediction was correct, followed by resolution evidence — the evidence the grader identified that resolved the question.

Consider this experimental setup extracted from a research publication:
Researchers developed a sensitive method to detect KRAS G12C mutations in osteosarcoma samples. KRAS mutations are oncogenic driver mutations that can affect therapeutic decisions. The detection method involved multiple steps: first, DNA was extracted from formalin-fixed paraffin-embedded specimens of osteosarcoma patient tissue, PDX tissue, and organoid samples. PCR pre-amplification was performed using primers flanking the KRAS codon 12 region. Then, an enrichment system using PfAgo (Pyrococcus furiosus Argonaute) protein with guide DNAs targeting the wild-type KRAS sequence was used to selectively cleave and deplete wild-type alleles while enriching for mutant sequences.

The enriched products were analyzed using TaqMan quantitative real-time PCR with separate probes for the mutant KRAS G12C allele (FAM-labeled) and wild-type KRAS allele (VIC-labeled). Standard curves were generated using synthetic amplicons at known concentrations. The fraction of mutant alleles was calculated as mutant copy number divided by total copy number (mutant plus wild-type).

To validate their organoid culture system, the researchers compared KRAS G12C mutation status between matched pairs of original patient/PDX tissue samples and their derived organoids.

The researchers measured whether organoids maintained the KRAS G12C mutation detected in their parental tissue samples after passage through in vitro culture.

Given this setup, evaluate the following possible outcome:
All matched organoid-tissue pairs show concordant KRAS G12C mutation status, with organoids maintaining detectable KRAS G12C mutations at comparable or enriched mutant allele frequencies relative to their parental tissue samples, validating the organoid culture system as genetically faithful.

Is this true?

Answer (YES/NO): NO